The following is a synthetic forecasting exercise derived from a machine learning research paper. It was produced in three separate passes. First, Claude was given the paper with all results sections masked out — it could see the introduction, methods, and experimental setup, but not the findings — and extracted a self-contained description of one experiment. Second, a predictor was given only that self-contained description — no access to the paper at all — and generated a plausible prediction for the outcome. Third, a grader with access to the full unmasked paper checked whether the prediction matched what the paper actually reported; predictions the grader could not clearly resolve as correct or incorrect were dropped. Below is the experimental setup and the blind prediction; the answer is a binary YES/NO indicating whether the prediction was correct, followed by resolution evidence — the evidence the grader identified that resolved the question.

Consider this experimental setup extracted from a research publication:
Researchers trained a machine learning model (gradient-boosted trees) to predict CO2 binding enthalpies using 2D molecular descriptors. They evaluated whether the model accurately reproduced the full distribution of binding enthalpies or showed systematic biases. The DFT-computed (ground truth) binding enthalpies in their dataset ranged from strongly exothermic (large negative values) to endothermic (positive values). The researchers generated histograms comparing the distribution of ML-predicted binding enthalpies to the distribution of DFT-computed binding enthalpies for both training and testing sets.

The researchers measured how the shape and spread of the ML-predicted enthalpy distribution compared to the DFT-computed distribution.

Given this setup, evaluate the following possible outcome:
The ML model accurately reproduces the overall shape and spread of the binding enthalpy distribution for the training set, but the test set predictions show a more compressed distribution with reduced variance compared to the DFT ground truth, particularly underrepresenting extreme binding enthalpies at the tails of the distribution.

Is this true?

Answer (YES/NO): NO